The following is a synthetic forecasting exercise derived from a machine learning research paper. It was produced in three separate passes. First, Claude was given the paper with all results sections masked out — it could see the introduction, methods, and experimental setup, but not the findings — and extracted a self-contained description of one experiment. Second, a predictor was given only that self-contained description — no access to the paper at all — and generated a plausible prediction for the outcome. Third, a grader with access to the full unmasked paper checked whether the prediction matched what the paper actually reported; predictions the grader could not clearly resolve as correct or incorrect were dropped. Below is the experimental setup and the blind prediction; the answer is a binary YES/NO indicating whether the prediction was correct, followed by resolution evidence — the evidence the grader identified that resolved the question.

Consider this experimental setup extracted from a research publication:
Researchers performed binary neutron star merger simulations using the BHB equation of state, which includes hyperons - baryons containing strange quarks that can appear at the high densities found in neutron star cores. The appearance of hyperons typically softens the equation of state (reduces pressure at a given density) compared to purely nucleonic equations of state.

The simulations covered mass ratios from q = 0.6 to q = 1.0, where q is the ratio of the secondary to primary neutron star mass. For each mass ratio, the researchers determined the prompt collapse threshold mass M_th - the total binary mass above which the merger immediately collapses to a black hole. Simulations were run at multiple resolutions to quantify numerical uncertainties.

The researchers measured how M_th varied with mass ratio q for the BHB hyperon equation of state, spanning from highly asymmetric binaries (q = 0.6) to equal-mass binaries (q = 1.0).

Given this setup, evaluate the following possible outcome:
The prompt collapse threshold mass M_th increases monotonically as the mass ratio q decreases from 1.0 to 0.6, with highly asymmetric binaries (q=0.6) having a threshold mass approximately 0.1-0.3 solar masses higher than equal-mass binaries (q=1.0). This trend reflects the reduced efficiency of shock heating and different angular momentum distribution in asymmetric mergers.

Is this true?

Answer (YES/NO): NO